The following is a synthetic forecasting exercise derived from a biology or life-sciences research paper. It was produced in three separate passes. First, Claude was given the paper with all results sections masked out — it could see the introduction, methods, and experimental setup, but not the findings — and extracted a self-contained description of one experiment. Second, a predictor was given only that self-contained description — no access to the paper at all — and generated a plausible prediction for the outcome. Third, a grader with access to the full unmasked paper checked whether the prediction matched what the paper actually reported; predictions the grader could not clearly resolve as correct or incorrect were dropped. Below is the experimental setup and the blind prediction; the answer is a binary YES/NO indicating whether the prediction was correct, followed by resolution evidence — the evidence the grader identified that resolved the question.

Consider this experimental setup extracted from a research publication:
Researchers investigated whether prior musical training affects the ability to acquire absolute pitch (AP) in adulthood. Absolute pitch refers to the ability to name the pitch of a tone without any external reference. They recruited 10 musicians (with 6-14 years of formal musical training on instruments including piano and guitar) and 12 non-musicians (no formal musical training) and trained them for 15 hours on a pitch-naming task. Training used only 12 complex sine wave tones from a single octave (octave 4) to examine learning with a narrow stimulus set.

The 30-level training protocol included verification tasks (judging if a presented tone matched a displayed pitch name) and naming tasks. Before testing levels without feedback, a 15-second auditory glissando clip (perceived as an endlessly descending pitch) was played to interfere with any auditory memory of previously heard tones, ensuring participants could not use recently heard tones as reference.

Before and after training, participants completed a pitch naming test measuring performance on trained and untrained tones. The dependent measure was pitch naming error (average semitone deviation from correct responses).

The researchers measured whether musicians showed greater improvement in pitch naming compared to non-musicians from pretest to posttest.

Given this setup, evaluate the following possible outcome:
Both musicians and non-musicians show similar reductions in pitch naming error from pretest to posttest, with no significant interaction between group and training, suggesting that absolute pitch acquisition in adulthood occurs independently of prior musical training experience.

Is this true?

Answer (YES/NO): YES